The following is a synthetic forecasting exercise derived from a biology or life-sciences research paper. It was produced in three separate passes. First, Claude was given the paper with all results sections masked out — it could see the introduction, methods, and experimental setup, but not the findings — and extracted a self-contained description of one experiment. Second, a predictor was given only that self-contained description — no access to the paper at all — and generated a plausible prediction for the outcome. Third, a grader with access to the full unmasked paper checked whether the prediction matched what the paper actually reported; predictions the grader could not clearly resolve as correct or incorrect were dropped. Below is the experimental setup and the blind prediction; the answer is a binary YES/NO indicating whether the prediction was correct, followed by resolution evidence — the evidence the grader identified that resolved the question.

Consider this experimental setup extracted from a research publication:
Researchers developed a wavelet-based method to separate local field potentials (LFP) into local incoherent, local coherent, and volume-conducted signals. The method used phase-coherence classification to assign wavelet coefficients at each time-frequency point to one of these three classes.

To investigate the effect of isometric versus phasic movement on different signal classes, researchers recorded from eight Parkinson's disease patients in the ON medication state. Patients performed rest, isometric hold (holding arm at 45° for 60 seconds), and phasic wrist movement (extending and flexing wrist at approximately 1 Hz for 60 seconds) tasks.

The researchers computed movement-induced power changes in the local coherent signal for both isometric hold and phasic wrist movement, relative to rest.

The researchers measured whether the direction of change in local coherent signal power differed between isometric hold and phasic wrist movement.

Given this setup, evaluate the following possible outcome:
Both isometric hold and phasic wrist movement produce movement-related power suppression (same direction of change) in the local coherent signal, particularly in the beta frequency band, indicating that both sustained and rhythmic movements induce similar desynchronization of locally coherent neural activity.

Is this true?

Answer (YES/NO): NO